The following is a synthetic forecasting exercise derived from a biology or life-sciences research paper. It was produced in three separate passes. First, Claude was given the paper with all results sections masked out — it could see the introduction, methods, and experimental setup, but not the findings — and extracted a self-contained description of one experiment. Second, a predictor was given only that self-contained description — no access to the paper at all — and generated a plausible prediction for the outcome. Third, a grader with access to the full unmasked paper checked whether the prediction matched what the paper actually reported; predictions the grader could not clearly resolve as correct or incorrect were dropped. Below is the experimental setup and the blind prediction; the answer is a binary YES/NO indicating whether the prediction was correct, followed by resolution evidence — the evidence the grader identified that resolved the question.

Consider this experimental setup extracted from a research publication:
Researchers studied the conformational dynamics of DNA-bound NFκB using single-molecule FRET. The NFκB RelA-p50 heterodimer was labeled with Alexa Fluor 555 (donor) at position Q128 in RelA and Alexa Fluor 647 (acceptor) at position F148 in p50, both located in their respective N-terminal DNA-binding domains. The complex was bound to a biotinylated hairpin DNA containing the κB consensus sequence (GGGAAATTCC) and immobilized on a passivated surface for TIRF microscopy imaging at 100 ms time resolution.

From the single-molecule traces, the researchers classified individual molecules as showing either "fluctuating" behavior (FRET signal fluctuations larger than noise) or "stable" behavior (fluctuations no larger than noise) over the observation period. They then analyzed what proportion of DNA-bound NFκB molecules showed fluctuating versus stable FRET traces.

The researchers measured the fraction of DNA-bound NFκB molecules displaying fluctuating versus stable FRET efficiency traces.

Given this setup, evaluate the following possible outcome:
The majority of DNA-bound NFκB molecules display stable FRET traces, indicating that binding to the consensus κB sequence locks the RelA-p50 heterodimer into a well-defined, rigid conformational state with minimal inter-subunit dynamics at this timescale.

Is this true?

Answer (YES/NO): NO